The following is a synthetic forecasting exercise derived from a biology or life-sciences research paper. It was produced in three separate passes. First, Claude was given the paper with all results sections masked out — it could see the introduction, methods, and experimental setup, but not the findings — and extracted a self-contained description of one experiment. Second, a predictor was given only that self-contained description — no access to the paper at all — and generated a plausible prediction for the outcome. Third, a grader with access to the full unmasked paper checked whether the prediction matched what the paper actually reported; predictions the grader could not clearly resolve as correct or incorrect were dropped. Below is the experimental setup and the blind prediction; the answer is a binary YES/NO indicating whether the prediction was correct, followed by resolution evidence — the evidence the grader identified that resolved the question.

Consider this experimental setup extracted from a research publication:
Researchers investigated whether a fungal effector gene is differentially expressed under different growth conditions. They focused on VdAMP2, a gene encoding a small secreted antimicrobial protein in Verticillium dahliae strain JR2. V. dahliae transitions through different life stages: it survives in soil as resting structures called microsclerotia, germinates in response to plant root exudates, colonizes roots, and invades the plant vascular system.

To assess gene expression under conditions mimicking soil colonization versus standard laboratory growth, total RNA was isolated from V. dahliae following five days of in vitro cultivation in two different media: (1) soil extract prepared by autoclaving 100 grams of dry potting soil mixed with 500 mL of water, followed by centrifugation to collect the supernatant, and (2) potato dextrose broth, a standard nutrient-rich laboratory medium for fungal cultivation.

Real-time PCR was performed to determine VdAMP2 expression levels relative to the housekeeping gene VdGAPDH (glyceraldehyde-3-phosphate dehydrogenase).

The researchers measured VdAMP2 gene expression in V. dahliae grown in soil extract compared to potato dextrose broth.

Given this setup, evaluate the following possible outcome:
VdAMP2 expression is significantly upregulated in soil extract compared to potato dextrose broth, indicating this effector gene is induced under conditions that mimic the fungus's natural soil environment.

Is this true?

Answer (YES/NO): YES